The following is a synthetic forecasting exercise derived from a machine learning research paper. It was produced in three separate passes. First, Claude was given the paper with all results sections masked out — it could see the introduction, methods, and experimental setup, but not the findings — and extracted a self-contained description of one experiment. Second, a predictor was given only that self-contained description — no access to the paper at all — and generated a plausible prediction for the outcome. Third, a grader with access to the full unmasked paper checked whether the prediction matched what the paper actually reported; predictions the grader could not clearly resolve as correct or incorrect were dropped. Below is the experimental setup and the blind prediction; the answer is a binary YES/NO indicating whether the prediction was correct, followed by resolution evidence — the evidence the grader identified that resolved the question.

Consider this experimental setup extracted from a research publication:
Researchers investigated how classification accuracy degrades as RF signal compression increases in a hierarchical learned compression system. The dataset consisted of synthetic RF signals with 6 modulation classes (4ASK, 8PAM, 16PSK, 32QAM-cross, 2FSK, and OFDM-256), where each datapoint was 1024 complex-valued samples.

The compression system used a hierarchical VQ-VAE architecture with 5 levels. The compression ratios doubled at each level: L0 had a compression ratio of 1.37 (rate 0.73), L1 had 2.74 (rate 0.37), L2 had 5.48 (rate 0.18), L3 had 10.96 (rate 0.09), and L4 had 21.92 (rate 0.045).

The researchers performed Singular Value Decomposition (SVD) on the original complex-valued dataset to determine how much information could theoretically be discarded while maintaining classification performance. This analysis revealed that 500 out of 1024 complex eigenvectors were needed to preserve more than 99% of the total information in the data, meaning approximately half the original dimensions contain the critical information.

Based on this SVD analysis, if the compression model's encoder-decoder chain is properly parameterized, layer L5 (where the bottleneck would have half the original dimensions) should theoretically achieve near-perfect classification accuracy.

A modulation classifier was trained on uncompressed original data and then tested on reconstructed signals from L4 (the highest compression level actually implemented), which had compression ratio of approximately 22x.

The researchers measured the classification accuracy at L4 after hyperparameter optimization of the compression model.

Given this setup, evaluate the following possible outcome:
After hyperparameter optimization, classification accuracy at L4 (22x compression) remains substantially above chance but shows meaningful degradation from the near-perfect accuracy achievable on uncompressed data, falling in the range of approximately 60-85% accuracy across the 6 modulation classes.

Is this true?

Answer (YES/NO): YES